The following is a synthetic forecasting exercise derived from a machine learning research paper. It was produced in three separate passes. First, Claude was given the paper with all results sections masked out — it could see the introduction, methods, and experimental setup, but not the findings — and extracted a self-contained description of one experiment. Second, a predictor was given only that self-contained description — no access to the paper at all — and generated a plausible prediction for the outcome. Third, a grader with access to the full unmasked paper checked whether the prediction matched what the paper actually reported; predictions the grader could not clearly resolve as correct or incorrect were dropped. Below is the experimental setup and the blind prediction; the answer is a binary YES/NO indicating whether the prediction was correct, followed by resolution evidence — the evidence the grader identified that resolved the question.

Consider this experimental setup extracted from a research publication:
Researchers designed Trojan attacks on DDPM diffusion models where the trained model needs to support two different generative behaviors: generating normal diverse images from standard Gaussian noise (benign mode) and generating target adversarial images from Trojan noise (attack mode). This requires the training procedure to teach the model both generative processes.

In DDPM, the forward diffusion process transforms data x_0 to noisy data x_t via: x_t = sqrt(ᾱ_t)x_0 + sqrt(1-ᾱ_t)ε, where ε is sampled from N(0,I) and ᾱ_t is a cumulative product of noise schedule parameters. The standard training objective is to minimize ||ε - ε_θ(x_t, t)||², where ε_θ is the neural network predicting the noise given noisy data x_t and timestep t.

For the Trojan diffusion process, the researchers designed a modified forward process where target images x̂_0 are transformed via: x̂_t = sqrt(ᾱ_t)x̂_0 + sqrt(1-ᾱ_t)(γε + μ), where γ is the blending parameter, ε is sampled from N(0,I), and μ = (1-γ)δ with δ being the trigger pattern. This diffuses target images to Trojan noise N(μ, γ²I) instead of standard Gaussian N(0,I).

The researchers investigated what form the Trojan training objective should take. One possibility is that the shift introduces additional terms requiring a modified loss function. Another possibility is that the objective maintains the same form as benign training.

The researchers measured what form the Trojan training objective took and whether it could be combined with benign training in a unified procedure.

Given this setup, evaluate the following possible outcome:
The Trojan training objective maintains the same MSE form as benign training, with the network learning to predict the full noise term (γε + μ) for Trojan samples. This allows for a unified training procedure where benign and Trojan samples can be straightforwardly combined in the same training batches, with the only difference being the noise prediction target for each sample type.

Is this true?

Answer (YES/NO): NO